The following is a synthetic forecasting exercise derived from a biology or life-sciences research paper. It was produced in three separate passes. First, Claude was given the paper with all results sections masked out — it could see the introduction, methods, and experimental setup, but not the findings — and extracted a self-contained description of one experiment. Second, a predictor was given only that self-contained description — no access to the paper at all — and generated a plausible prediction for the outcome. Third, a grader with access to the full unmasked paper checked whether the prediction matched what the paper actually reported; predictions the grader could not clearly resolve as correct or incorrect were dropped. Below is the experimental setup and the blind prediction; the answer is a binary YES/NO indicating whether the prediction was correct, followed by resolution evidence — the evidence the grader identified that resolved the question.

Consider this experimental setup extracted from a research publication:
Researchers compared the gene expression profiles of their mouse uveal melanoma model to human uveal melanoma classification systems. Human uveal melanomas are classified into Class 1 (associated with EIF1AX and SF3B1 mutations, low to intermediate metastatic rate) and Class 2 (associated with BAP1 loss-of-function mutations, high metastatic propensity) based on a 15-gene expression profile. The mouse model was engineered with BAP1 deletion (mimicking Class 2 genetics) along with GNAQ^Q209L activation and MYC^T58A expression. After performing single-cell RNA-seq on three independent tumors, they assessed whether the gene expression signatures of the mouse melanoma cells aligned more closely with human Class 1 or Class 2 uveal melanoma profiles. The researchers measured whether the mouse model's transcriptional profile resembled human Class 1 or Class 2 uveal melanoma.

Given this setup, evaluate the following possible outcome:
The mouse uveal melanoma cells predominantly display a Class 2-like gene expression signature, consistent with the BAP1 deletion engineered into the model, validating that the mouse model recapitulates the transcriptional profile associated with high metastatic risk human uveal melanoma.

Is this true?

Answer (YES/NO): YES